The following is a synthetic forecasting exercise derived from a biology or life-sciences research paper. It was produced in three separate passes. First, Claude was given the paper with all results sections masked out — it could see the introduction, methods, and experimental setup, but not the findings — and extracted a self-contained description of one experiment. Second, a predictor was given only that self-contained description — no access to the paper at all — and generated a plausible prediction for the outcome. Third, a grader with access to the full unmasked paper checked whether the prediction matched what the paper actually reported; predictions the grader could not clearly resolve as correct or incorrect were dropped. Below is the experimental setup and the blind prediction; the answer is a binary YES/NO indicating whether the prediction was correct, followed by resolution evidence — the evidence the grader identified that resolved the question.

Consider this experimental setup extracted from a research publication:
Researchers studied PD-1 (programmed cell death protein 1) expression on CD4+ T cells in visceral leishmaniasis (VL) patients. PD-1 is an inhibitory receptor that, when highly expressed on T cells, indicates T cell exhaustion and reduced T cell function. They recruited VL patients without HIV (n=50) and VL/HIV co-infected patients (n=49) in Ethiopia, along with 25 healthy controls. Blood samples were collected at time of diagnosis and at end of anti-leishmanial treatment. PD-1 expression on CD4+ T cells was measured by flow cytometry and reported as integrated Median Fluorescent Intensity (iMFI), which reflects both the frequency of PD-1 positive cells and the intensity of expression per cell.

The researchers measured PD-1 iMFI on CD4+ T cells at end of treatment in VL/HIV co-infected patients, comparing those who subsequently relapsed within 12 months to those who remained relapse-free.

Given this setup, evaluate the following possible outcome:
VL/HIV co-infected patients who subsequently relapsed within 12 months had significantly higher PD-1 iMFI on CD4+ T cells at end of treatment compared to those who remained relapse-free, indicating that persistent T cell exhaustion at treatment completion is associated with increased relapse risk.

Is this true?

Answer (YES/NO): YES